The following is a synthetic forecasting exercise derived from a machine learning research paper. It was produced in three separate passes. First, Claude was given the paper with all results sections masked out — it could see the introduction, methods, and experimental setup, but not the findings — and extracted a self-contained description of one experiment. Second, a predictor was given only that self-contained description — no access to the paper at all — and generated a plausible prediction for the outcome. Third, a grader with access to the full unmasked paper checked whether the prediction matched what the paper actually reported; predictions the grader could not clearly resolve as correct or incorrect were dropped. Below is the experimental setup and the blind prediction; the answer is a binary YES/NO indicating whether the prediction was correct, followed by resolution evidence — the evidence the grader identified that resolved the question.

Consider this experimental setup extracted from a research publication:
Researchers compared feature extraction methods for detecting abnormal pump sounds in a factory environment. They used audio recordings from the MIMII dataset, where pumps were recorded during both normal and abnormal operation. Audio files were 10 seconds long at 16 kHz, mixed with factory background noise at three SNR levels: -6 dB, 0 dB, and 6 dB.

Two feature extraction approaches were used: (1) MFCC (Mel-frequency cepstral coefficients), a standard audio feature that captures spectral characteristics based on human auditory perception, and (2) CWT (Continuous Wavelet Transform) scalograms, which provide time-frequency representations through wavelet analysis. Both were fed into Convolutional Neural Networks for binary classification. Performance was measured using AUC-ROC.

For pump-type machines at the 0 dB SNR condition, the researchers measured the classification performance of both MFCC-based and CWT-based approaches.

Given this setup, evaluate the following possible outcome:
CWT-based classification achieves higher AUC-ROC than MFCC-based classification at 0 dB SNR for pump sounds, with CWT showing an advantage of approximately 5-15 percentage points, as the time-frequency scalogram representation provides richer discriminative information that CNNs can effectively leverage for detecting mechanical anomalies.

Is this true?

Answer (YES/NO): NO